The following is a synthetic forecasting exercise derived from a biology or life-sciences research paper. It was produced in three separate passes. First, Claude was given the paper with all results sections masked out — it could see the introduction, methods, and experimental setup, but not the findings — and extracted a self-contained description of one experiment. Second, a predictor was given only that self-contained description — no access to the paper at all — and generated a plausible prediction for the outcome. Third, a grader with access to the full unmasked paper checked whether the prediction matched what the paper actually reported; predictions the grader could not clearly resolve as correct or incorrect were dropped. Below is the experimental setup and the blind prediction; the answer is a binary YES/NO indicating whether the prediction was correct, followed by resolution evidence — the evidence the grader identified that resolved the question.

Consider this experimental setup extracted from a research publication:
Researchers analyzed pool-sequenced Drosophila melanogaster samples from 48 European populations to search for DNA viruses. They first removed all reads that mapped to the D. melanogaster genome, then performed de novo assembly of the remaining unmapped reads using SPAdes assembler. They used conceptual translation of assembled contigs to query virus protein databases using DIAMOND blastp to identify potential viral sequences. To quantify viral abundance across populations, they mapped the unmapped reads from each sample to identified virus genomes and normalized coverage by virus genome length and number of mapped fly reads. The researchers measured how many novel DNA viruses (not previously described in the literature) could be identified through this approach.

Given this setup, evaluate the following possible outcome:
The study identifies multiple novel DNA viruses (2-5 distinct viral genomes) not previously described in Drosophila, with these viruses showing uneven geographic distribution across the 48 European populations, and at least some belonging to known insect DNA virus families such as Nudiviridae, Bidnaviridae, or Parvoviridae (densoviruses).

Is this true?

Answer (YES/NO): YES